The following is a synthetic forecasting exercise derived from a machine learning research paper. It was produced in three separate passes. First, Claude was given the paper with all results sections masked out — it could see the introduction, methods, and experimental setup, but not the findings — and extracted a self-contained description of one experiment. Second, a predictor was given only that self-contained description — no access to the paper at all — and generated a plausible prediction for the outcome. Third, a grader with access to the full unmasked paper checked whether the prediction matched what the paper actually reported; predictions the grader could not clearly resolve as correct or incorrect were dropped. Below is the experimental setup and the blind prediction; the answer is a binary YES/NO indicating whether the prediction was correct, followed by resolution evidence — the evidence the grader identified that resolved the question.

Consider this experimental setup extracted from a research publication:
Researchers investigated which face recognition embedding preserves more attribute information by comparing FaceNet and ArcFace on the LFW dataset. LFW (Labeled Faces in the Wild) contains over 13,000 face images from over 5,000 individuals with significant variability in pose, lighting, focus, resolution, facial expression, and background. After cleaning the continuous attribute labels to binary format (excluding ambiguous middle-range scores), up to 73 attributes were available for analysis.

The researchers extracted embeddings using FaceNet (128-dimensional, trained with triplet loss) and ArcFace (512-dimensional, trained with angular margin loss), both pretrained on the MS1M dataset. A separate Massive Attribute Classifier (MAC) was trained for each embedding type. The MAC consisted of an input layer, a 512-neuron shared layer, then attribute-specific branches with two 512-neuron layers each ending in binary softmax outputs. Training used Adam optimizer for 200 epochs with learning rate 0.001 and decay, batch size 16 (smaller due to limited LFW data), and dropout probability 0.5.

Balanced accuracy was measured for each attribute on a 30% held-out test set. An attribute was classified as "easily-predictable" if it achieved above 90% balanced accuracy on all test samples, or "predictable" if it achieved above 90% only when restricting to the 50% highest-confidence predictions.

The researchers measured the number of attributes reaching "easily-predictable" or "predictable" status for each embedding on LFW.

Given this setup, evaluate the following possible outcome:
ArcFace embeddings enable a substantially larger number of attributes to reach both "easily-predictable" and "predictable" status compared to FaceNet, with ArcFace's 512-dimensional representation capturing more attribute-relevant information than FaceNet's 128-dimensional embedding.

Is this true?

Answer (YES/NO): NO